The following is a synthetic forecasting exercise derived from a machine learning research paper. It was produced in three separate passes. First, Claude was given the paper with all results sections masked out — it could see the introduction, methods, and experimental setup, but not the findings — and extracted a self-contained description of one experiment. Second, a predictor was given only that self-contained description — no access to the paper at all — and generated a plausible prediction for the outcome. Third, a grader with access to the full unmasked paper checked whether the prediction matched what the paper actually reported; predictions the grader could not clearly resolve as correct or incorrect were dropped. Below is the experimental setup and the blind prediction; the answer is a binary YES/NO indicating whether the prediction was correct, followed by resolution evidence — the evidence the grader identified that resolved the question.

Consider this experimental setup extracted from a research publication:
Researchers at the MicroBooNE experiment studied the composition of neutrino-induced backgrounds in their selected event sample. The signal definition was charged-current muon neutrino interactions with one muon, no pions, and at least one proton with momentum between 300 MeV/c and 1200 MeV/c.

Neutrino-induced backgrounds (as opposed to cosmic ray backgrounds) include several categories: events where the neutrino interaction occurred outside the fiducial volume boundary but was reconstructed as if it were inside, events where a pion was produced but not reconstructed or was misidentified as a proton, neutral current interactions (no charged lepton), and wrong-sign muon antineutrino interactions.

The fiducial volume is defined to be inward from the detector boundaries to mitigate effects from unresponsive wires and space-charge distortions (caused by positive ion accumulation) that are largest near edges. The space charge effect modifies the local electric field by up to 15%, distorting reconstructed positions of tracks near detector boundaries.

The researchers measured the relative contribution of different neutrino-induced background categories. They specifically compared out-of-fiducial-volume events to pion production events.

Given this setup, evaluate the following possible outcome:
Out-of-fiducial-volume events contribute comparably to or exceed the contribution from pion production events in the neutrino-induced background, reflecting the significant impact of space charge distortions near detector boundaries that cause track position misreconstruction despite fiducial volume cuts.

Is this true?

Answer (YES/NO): YES